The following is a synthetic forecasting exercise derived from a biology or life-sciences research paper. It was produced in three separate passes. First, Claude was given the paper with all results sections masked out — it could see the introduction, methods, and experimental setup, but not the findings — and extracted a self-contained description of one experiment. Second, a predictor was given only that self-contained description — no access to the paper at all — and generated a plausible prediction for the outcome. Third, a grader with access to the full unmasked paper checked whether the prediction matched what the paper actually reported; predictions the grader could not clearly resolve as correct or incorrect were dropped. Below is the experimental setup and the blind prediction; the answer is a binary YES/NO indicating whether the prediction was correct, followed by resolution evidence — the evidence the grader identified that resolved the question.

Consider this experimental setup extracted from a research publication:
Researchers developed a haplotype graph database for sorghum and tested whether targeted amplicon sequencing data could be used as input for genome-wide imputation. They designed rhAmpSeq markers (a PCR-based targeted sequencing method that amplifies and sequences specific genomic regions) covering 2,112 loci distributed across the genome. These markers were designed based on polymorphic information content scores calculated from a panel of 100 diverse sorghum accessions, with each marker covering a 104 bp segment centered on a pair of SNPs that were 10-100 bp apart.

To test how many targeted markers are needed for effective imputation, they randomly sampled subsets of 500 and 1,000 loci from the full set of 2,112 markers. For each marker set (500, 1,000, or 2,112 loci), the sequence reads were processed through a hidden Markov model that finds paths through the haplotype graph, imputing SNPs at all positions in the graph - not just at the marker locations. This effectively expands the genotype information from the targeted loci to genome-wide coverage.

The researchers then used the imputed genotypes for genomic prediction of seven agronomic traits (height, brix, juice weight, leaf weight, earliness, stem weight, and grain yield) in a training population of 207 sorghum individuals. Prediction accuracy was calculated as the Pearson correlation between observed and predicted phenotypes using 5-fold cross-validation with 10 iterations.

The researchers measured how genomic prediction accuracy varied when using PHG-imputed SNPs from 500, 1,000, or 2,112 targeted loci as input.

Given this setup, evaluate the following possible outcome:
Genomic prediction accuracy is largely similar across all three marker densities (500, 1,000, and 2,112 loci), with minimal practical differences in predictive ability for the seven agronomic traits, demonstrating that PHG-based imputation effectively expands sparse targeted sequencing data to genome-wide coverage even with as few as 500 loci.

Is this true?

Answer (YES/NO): NO